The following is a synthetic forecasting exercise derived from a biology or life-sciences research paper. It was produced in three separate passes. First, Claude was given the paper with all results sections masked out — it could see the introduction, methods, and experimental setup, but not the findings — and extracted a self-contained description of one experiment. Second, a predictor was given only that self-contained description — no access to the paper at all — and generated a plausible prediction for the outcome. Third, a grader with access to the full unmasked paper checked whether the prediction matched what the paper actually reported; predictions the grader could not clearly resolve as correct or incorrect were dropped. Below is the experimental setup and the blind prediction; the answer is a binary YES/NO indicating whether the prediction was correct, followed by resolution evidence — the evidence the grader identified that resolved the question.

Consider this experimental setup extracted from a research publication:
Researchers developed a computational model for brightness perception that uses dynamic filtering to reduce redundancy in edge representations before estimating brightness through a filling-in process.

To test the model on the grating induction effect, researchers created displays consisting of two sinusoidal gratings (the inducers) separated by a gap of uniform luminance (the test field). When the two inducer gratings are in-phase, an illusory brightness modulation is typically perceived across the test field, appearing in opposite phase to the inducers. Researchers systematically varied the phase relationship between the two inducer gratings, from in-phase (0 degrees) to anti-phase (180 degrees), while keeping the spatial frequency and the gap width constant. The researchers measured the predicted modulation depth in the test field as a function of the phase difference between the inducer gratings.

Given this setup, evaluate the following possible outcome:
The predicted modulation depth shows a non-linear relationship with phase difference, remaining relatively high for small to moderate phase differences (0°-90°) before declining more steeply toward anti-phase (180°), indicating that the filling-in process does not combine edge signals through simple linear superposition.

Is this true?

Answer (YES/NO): NO